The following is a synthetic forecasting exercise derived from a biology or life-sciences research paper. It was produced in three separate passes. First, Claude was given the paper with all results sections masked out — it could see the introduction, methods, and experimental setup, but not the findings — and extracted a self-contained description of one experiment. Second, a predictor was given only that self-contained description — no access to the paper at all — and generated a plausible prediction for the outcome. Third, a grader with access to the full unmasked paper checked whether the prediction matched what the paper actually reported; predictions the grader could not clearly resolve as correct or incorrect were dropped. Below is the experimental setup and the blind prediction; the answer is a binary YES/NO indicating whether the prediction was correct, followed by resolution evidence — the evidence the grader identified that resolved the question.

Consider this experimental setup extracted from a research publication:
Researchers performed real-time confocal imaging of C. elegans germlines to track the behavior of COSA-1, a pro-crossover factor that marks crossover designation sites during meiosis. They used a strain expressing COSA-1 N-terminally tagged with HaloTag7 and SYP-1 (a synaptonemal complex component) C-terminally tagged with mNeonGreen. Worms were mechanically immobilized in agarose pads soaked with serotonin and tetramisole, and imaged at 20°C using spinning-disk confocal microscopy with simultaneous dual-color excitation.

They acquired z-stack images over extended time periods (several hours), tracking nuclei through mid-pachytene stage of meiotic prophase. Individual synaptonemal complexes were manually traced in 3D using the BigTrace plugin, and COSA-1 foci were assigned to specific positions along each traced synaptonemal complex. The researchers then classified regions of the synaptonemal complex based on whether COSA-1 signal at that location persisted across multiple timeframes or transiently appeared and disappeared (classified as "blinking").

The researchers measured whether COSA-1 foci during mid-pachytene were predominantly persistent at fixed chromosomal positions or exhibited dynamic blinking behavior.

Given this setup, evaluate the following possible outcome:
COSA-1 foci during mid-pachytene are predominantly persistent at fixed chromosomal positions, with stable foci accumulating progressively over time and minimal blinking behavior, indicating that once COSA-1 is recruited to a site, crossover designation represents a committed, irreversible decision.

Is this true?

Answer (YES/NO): NO